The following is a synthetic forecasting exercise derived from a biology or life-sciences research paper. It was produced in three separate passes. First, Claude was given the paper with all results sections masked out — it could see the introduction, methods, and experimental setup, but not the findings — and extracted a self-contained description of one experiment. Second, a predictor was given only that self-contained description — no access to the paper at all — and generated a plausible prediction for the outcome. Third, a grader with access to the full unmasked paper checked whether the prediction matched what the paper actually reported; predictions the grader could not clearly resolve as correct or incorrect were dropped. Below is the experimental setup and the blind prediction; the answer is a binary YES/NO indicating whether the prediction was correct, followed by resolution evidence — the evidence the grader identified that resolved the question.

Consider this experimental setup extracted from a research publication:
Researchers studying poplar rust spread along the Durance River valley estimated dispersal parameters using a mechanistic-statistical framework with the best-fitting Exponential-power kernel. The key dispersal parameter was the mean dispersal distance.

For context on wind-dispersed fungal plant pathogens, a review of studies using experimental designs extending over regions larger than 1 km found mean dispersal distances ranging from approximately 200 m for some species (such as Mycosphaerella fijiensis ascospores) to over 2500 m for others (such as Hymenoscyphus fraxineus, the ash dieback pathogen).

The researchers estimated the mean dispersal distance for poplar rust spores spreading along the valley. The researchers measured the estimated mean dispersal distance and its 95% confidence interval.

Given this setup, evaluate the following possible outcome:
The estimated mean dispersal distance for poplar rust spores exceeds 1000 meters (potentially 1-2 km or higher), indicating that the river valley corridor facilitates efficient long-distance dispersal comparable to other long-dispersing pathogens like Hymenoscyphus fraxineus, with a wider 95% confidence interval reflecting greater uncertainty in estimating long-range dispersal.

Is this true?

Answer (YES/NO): NO